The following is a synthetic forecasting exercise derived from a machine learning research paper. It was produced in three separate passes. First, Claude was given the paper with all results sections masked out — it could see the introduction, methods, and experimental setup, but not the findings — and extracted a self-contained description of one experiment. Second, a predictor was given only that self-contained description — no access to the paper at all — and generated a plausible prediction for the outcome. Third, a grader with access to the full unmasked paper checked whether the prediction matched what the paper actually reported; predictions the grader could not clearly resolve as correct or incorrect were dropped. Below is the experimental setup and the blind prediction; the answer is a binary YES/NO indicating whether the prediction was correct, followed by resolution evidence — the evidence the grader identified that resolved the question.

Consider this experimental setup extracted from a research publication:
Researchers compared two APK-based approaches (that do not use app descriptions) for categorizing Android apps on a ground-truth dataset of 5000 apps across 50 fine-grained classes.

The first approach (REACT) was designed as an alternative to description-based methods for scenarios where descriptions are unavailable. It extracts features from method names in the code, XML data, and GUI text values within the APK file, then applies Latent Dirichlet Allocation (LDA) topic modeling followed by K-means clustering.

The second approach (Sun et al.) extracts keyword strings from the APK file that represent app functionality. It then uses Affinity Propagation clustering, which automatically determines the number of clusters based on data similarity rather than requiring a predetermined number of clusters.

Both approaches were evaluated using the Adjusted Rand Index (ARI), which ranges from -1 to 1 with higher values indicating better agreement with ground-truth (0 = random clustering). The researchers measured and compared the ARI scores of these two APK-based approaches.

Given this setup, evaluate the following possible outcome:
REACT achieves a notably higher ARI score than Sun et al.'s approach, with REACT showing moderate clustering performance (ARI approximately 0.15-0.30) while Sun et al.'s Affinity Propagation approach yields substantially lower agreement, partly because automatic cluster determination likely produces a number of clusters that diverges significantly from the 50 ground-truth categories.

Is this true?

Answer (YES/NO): NO